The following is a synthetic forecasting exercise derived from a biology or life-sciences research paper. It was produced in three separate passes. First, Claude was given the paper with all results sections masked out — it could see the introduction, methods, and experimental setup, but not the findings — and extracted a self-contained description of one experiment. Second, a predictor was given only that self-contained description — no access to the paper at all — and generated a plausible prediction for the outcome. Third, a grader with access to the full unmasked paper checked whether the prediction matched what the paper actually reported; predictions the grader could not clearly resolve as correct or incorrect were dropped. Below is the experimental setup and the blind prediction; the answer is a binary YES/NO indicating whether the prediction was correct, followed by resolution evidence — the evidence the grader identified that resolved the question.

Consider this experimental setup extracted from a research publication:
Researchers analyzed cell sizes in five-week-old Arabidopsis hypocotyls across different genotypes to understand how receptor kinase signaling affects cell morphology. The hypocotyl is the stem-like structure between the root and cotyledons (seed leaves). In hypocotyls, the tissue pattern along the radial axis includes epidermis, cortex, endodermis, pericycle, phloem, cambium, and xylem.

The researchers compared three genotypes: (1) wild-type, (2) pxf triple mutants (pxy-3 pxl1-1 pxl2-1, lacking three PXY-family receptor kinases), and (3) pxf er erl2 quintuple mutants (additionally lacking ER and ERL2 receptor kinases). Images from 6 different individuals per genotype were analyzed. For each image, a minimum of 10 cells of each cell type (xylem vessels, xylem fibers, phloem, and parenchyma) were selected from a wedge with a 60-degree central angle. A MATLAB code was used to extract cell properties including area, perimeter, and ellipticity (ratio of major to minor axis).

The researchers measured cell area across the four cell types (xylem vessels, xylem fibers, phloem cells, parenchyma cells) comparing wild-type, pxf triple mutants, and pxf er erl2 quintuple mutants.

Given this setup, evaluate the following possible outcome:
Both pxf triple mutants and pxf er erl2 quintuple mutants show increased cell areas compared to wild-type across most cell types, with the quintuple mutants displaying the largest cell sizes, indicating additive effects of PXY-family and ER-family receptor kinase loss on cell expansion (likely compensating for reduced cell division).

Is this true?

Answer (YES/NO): NO